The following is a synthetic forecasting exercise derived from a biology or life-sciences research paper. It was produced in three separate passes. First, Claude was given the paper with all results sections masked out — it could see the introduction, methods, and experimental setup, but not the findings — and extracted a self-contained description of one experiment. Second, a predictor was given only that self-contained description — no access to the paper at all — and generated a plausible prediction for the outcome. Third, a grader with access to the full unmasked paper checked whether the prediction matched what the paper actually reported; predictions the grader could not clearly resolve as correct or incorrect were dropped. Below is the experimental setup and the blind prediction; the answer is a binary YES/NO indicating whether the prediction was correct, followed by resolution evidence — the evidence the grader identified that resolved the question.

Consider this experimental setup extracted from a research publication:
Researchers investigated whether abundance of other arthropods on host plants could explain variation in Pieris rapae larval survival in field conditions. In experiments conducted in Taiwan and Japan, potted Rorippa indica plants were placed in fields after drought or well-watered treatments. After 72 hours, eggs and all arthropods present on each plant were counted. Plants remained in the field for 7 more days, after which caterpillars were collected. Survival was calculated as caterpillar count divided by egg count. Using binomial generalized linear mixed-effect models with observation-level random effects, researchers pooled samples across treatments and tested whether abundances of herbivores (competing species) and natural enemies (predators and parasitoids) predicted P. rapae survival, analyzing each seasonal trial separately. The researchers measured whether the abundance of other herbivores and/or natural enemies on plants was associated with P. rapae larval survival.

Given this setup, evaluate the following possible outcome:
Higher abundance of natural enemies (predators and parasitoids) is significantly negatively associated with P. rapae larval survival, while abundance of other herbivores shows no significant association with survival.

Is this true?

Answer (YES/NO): NO